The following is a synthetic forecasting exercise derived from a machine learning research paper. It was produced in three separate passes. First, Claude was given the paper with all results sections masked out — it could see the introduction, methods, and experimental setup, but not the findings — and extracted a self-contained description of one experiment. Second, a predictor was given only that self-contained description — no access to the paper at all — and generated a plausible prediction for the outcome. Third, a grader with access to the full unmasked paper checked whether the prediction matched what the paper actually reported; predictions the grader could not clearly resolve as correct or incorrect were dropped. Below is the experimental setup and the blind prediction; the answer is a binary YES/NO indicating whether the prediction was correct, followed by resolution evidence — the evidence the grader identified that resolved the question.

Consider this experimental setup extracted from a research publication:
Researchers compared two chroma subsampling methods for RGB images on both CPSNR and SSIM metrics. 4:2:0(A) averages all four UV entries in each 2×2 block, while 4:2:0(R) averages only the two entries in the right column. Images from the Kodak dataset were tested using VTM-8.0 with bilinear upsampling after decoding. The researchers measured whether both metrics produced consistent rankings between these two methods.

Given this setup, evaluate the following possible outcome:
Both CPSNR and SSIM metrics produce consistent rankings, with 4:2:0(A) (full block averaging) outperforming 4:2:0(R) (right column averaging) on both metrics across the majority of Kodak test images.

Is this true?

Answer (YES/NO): NO